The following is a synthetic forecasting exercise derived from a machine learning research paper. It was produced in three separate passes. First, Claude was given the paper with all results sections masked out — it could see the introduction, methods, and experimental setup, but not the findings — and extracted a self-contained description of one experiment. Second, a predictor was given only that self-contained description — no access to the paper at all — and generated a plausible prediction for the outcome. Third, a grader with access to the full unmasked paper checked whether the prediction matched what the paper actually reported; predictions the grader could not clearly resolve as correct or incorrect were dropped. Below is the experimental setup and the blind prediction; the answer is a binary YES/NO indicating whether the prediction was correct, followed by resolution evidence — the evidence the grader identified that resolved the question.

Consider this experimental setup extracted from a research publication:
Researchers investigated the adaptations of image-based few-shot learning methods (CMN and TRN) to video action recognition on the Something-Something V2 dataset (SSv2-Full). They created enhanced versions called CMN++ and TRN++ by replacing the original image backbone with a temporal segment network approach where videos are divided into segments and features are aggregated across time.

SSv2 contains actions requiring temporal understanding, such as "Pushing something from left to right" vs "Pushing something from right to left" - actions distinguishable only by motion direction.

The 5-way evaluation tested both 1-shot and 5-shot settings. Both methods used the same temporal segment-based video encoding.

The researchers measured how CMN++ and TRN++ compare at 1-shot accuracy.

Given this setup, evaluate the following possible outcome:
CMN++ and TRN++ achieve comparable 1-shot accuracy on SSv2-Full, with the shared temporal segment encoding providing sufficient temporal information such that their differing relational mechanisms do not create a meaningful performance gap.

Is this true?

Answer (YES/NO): NO